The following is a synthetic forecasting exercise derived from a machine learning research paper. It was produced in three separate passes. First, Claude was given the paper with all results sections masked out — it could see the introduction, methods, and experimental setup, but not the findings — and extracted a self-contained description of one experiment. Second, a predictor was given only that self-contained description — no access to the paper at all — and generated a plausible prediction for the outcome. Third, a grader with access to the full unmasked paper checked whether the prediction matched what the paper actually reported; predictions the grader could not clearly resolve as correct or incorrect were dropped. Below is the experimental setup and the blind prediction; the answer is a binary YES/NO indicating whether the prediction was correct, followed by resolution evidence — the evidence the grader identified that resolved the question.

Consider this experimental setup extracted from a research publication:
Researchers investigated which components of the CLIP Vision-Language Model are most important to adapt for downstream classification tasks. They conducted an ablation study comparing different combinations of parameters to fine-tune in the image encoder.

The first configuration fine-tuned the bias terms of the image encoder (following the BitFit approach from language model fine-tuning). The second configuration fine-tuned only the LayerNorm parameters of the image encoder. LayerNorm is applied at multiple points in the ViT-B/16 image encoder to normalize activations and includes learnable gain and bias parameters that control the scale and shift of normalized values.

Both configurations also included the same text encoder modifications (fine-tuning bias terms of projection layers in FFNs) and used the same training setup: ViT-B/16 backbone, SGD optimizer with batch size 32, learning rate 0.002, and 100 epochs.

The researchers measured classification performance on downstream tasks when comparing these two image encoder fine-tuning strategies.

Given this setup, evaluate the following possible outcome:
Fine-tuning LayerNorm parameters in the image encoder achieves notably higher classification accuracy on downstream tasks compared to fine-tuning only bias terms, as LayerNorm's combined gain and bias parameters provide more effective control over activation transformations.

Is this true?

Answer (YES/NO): YES